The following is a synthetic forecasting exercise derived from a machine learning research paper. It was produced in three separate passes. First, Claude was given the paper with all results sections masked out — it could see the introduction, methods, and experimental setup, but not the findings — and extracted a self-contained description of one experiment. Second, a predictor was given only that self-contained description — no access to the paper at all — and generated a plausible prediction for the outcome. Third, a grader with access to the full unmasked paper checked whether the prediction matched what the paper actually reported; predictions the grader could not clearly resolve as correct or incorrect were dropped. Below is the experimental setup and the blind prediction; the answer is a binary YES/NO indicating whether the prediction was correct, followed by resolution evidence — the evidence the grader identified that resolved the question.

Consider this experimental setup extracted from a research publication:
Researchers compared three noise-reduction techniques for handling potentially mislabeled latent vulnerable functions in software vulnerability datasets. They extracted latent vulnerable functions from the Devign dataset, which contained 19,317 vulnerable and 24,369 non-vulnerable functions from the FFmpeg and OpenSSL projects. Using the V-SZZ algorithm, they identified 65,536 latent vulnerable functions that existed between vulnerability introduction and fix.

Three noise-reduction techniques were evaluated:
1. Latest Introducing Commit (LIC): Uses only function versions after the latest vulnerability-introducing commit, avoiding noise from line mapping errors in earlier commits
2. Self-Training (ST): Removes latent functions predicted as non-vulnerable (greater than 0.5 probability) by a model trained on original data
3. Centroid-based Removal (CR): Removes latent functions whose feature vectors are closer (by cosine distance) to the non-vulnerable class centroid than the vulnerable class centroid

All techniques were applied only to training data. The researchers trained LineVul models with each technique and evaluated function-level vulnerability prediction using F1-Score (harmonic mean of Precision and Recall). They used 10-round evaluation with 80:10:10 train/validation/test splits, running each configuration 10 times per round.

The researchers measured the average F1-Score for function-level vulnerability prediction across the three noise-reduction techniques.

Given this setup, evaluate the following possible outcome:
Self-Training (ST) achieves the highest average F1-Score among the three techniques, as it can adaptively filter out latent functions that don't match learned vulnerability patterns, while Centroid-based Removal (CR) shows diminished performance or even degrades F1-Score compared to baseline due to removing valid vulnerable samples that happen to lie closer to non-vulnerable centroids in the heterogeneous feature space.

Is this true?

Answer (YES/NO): NO